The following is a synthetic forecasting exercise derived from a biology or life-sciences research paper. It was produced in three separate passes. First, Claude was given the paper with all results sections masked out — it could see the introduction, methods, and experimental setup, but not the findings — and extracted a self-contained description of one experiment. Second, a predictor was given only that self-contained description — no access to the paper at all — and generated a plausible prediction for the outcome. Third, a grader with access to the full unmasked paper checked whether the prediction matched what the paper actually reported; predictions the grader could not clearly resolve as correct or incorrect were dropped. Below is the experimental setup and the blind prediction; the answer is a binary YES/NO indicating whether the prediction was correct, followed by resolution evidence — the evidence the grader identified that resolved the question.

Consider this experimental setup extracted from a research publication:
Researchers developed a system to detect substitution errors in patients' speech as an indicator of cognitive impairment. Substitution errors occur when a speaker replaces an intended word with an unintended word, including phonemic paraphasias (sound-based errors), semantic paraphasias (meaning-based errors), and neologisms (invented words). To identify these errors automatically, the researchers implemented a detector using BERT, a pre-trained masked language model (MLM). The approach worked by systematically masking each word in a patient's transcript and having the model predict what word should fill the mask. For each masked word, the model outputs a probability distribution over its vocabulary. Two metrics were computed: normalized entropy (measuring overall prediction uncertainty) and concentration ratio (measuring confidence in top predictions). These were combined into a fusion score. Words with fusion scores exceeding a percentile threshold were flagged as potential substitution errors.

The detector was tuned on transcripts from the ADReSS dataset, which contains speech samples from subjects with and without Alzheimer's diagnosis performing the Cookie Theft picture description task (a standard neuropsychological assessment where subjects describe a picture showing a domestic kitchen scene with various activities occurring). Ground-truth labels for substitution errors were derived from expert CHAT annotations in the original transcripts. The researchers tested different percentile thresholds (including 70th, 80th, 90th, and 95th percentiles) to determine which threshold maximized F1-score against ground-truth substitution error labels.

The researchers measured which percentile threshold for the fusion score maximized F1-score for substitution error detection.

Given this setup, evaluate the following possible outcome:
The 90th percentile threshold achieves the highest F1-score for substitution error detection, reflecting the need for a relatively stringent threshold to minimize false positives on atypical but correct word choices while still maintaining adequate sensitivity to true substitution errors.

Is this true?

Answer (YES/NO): YES